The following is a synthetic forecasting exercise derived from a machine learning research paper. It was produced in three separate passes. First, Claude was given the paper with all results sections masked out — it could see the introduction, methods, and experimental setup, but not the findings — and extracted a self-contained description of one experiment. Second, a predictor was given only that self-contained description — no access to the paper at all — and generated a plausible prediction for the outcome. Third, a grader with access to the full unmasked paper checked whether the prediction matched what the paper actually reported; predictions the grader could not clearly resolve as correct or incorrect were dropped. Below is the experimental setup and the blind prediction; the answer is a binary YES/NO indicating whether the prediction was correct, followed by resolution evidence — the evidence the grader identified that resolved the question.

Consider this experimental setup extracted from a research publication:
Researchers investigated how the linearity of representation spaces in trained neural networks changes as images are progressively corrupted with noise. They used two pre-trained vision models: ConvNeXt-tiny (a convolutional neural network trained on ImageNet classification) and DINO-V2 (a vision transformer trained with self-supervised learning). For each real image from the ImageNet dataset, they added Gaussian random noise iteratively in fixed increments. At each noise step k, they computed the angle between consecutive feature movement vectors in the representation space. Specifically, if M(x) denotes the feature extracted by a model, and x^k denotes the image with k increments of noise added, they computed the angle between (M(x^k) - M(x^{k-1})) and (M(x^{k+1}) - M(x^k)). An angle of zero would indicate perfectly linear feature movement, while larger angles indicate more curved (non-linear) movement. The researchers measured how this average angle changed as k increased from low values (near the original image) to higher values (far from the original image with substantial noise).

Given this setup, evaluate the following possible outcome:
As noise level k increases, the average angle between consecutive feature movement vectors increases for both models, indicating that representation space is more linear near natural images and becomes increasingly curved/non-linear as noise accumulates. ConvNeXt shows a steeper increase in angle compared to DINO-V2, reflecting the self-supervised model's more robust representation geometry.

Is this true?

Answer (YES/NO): NO